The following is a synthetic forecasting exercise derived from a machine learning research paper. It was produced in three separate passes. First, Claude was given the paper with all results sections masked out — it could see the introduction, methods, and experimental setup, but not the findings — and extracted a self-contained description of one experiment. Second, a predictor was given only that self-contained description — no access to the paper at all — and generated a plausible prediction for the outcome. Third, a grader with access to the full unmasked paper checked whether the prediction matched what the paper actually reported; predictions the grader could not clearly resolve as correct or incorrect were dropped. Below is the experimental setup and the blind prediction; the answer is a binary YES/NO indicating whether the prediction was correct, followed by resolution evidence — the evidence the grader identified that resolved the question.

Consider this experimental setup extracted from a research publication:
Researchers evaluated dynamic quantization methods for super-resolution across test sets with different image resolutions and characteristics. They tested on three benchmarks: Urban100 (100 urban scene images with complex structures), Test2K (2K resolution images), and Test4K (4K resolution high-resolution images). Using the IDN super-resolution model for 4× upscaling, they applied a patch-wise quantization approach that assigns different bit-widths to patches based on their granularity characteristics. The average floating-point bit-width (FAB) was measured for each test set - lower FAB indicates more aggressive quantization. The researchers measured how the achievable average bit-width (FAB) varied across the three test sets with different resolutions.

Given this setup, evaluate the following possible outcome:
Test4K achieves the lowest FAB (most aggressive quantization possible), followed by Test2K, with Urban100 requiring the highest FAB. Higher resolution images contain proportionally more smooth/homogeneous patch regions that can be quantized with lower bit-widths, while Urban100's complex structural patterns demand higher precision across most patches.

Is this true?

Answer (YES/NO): NO